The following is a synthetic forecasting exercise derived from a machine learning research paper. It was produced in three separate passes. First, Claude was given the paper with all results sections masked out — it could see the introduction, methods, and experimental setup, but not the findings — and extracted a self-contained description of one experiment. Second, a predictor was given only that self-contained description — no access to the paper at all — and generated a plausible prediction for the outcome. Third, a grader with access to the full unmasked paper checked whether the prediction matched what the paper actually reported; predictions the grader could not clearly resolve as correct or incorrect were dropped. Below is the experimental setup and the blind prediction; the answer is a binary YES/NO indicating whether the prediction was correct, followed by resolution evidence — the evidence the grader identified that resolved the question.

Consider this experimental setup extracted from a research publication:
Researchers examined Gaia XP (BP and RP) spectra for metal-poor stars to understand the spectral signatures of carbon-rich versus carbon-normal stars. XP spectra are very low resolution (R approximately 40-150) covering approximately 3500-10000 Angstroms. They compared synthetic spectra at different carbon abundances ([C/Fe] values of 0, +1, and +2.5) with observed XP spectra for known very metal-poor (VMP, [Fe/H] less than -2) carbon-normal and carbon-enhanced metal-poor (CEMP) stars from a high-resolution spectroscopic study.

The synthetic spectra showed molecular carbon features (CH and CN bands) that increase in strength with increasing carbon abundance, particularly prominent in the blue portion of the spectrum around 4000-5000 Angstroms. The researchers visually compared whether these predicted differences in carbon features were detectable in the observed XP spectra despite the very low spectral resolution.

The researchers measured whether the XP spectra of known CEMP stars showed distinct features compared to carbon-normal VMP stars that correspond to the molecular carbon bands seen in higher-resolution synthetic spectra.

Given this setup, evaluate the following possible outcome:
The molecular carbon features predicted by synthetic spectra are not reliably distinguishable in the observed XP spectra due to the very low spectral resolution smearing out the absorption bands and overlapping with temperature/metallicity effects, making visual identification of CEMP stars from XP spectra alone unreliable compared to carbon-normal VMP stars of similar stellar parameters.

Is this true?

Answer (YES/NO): NO